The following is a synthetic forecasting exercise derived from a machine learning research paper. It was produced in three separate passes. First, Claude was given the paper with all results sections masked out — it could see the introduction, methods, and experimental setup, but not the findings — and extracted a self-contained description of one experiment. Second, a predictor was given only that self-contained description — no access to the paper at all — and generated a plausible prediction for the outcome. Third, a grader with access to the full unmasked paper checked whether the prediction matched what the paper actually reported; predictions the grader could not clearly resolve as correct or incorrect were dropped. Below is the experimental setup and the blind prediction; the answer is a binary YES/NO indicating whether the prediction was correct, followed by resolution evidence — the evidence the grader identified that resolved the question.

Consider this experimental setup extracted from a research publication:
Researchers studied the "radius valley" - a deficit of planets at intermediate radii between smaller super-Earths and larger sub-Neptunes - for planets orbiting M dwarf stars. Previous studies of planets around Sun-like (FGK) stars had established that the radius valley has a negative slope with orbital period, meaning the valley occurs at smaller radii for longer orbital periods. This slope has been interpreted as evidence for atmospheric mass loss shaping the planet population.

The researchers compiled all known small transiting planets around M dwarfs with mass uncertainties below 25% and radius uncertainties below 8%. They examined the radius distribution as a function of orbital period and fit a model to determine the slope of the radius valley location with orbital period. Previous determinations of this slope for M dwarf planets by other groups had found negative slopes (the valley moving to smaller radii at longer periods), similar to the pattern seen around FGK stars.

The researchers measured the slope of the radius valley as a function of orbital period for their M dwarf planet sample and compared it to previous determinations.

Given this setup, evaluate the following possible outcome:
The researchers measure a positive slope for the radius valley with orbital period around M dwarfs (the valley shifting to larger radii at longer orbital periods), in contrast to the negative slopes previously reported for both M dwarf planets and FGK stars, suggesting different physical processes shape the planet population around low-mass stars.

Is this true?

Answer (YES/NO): NO